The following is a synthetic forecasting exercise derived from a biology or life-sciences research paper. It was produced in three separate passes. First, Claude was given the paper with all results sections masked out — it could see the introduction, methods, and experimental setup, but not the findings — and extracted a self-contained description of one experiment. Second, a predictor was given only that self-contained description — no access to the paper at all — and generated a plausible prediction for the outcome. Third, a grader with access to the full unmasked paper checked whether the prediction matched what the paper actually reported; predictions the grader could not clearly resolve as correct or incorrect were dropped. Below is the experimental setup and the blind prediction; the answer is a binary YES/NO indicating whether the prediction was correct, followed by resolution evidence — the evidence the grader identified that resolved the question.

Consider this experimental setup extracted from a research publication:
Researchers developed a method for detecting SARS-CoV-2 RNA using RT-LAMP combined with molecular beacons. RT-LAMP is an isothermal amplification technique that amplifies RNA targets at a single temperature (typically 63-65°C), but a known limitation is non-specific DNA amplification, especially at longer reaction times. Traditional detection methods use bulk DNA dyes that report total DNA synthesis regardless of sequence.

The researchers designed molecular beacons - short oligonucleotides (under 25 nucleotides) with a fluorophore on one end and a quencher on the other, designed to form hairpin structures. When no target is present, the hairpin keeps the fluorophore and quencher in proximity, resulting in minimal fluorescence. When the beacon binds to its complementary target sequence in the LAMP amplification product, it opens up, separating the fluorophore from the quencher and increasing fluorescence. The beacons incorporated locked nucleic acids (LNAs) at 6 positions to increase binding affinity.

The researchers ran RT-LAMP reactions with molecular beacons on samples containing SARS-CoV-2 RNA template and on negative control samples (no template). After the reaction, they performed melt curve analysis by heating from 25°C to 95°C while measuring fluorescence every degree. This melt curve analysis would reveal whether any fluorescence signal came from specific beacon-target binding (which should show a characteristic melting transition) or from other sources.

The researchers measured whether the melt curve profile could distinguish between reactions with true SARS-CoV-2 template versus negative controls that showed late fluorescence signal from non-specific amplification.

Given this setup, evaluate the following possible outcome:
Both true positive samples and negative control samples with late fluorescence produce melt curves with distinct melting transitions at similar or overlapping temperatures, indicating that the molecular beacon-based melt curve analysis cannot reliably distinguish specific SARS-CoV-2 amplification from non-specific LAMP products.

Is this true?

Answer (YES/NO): NO